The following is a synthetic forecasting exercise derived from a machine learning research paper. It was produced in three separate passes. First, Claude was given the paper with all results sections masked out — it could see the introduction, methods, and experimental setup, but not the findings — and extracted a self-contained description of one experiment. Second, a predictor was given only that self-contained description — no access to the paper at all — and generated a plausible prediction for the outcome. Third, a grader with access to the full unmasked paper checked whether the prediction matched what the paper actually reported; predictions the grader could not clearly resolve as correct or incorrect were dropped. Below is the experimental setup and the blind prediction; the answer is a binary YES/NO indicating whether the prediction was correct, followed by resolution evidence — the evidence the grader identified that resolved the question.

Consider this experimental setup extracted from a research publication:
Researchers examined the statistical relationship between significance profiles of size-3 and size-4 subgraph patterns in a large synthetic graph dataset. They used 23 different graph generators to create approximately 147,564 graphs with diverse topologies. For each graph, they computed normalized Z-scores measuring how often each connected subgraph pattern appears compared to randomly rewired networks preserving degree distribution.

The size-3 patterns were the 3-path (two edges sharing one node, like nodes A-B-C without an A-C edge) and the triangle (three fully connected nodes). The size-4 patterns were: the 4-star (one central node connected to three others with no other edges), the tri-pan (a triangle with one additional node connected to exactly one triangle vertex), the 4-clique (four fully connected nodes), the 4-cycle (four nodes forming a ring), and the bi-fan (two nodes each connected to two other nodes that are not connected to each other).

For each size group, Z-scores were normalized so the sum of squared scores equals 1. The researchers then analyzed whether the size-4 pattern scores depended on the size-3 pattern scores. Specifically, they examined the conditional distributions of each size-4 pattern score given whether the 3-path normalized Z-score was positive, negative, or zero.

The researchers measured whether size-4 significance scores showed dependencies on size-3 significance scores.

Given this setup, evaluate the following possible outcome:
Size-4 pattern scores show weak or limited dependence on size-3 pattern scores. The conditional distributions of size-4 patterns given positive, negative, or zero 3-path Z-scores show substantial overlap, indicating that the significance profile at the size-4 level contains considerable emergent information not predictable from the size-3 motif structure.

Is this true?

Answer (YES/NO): NO